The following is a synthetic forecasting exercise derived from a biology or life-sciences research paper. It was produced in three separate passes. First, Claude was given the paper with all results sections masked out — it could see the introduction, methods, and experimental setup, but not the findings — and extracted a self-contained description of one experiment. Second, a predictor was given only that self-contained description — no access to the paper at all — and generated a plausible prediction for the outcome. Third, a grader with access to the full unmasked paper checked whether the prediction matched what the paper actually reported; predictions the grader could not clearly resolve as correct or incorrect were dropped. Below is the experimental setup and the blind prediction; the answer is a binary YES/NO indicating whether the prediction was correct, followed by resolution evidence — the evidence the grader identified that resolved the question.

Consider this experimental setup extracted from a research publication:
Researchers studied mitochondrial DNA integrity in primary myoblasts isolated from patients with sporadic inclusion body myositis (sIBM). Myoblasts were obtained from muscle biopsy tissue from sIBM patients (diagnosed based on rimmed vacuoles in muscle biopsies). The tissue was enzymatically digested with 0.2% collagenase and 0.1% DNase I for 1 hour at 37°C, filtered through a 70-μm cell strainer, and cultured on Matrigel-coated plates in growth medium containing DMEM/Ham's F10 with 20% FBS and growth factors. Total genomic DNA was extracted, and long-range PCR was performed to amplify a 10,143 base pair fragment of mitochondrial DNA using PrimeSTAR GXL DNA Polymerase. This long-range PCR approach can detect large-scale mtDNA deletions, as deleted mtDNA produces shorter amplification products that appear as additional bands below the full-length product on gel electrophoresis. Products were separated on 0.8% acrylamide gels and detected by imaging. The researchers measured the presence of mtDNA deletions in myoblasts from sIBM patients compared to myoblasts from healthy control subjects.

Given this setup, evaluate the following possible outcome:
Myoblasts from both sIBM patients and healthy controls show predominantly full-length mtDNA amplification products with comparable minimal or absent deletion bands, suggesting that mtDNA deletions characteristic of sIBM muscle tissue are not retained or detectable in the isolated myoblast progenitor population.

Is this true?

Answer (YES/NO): YES